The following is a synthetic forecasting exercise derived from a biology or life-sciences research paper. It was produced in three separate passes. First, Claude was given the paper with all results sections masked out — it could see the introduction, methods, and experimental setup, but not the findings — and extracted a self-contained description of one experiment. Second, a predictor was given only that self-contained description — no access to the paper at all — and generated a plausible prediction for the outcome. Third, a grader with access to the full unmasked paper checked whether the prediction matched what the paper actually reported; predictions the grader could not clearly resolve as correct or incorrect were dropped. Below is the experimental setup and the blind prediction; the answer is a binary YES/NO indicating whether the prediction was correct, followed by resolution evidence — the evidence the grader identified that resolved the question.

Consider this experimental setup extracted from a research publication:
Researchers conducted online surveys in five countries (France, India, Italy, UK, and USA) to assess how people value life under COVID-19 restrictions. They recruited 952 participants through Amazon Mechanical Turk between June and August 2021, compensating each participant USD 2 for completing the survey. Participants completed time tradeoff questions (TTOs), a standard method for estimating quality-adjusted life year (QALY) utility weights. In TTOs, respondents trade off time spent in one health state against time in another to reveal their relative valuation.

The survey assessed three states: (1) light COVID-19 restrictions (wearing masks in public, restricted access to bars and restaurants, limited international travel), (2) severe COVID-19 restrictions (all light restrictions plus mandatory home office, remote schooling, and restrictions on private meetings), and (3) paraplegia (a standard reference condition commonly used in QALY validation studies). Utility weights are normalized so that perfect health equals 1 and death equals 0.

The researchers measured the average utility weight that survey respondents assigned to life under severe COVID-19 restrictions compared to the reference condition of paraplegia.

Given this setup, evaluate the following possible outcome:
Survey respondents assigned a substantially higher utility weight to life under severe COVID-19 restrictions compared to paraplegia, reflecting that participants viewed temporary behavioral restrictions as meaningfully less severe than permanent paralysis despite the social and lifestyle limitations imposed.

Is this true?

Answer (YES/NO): YES